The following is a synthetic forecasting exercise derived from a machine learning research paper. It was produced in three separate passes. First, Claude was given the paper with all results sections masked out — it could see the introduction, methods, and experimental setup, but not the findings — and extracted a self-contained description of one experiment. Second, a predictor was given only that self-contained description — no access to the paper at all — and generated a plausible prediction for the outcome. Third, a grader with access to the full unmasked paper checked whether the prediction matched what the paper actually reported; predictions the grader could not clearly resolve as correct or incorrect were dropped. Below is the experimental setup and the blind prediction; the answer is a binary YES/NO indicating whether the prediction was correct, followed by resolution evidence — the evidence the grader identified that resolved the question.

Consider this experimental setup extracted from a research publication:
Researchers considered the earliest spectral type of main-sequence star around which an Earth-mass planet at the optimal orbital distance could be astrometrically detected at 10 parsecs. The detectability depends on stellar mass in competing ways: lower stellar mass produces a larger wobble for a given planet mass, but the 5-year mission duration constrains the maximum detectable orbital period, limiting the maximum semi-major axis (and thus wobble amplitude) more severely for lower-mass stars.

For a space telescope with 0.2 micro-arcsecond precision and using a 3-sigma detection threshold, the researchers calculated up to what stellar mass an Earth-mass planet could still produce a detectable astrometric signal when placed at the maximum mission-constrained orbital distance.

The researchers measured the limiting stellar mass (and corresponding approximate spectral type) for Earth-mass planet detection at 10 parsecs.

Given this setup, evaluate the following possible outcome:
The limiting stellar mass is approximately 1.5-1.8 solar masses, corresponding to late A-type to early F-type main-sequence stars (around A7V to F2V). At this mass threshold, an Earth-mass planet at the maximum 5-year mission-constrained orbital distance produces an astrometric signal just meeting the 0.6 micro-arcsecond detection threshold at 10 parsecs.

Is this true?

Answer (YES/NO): NO